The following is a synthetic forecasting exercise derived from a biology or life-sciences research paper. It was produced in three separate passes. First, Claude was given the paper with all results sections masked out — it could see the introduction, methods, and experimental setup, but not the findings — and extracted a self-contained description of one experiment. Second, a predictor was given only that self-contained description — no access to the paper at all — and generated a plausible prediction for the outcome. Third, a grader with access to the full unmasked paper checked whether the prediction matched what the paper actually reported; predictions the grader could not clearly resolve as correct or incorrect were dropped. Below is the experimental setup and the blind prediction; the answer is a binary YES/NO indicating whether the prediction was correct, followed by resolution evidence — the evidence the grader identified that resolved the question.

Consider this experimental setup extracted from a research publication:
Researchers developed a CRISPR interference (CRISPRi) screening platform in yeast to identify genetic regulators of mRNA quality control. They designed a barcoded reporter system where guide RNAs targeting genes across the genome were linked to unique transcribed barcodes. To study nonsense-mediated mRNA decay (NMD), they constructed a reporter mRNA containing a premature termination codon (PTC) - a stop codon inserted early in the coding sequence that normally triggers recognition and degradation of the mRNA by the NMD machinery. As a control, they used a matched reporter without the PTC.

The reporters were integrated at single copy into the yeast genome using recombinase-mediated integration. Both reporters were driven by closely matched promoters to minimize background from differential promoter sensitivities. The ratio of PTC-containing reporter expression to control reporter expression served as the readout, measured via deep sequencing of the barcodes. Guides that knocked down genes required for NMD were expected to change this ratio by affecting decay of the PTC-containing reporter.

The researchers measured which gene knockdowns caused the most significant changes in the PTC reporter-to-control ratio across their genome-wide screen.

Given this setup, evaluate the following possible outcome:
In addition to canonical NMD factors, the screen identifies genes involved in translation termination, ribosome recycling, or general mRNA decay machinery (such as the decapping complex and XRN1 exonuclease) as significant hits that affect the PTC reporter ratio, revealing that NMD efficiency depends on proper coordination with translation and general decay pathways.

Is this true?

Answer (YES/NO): YES